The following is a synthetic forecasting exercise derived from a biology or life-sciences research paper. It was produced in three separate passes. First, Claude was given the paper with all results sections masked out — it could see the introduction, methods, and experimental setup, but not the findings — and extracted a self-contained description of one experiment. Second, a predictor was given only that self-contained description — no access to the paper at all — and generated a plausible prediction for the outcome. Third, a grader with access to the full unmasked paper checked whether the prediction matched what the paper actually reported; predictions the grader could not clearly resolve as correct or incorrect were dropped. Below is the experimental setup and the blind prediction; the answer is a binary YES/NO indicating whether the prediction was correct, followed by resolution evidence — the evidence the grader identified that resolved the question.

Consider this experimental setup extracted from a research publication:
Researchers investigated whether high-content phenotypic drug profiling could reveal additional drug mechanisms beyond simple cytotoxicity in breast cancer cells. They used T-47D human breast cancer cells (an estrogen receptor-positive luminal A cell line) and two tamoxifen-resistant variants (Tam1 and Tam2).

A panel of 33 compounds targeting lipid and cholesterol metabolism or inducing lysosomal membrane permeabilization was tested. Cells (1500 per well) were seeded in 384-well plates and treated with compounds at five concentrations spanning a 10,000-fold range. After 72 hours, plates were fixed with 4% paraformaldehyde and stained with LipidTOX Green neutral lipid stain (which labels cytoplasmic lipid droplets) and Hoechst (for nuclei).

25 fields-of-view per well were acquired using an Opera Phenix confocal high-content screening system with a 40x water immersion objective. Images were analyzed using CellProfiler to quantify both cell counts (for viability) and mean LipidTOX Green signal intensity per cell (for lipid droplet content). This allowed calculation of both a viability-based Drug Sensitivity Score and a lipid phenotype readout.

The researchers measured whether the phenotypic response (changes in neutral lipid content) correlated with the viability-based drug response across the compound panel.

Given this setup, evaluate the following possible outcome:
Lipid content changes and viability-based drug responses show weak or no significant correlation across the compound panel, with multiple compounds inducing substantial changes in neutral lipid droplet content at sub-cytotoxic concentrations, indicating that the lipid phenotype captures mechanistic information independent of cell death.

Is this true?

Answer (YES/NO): NO